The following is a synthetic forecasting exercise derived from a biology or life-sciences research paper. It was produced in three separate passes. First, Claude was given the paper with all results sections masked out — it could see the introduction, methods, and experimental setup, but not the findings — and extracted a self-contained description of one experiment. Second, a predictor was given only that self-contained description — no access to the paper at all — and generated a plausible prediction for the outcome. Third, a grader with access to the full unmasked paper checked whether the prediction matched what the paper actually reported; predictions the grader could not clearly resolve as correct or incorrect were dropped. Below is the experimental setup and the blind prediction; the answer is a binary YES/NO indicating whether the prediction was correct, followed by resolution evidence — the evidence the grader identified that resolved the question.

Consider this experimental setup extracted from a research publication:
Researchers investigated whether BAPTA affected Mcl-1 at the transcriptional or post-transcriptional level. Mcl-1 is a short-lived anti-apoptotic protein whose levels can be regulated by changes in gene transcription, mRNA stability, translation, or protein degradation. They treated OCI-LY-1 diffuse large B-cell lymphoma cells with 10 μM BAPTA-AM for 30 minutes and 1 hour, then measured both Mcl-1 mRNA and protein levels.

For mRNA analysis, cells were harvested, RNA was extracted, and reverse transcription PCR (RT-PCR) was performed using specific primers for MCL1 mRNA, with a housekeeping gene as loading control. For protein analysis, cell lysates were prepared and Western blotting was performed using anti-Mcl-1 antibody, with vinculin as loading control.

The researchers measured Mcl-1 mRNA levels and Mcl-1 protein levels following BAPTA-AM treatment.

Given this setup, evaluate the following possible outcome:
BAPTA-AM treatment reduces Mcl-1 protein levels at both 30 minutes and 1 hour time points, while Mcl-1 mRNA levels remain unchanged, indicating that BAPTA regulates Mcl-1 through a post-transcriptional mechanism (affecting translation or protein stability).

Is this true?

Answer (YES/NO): NO